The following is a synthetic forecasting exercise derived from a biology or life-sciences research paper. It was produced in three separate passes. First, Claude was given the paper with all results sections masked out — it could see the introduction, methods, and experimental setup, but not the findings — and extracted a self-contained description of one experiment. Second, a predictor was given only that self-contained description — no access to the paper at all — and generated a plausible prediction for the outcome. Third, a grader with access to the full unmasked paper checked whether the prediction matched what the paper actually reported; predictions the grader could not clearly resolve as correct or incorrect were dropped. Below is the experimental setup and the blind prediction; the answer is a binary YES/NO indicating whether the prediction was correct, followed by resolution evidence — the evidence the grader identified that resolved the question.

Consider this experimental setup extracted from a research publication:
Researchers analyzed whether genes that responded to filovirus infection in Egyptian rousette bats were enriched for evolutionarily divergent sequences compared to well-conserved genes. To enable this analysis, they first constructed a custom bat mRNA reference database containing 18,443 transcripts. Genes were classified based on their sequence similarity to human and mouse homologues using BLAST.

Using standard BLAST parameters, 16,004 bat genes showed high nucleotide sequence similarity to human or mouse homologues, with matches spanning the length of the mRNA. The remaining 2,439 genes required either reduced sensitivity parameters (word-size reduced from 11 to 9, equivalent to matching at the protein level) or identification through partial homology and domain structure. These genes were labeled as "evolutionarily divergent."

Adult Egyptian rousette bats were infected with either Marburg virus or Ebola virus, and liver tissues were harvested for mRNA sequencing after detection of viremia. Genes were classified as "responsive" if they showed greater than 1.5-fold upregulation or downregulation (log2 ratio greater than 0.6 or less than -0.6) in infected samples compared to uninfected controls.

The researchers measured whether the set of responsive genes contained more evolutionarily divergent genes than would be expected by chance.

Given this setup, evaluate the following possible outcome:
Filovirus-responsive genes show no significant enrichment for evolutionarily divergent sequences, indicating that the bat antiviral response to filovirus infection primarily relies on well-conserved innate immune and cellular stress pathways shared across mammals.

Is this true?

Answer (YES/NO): NO